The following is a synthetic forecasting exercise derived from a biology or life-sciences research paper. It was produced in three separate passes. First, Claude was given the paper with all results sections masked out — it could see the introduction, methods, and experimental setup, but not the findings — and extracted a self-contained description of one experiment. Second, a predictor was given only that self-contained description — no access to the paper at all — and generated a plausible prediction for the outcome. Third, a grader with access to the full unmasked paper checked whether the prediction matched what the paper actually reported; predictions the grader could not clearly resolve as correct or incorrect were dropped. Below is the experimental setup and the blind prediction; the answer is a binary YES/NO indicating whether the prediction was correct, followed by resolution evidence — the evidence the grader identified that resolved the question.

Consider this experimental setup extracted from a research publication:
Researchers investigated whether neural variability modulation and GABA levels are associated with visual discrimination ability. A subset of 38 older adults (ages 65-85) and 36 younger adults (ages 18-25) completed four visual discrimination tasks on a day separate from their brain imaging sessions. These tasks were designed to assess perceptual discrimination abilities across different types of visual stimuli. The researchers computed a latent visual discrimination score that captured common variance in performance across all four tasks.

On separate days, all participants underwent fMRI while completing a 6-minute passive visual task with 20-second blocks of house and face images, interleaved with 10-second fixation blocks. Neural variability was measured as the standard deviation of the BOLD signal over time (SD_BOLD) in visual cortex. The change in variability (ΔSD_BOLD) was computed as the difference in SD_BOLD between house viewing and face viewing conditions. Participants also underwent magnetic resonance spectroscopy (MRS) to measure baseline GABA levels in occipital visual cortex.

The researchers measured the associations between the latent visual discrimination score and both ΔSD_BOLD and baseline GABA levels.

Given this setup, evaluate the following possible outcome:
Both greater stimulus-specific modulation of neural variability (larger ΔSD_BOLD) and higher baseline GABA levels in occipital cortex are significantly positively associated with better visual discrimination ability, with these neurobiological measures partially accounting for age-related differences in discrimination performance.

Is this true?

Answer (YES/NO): NO